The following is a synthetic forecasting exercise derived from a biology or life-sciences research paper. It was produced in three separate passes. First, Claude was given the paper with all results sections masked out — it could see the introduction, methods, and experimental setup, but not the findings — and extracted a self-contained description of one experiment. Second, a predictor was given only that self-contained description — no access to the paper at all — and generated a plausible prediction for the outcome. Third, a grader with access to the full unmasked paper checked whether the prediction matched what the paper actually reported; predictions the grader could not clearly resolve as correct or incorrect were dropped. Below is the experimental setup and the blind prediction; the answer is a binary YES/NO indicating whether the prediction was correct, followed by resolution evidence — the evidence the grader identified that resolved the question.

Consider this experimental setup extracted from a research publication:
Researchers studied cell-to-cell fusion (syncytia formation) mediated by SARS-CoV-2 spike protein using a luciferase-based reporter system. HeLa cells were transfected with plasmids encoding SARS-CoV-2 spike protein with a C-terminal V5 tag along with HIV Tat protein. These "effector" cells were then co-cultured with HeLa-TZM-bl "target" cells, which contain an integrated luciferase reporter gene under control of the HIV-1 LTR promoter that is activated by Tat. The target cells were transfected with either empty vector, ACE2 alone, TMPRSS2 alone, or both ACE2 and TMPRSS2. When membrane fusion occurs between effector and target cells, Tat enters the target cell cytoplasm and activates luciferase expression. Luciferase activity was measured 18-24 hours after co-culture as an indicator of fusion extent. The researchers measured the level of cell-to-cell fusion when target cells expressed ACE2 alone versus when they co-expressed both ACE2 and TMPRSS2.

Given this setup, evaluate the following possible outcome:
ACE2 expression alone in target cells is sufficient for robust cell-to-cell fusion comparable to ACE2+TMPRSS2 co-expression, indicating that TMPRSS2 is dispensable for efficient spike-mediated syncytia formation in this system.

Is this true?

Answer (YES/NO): NO